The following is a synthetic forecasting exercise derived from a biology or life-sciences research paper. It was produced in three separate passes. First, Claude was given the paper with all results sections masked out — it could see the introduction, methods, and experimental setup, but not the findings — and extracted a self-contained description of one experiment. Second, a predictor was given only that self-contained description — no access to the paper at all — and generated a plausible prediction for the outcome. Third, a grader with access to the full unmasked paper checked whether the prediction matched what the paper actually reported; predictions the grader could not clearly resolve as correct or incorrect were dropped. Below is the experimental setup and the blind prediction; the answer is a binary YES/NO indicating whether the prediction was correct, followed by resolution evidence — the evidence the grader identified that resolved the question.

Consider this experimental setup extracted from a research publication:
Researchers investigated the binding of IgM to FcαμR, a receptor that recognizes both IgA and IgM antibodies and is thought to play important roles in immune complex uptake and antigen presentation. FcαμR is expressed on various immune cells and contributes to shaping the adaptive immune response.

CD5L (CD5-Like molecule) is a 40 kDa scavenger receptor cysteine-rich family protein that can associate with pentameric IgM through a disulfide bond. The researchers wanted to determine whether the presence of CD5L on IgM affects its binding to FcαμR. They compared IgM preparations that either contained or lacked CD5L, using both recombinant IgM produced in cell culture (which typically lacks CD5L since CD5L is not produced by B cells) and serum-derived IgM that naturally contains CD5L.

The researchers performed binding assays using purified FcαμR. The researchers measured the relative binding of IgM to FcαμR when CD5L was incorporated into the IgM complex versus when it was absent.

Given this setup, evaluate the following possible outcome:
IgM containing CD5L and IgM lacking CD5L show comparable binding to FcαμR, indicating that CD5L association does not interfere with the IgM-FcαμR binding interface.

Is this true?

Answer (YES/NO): NO